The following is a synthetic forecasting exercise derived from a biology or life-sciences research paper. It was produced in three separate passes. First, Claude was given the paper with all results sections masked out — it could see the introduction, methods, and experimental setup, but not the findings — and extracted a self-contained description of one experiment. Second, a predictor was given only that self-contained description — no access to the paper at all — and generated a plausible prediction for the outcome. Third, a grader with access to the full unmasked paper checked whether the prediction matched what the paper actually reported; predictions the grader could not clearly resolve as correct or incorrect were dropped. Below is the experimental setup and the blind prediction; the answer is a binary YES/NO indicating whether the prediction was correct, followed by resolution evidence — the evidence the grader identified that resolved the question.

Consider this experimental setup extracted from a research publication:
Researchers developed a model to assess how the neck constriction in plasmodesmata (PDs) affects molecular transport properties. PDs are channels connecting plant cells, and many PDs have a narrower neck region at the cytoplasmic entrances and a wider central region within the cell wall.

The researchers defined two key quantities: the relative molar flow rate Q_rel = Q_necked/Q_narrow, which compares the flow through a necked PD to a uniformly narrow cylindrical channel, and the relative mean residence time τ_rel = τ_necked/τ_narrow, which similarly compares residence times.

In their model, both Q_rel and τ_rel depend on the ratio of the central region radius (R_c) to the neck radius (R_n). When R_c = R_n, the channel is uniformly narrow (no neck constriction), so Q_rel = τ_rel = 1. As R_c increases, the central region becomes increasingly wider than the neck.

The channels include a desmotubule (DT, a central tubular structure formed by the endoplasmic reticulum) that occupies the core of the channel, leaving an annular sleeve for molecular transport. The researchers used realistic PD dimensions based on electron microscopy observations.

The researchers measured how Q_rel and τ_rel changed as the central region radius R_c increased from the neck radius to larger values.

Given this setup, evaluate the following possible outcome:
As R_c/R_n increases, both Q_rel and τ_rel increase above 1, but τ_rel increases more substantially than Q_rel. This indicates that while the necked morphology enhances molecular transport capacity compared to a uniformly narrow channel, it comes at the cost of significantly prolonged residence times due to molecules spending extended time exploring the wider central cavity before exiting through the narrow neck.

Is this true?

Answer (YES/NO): YES